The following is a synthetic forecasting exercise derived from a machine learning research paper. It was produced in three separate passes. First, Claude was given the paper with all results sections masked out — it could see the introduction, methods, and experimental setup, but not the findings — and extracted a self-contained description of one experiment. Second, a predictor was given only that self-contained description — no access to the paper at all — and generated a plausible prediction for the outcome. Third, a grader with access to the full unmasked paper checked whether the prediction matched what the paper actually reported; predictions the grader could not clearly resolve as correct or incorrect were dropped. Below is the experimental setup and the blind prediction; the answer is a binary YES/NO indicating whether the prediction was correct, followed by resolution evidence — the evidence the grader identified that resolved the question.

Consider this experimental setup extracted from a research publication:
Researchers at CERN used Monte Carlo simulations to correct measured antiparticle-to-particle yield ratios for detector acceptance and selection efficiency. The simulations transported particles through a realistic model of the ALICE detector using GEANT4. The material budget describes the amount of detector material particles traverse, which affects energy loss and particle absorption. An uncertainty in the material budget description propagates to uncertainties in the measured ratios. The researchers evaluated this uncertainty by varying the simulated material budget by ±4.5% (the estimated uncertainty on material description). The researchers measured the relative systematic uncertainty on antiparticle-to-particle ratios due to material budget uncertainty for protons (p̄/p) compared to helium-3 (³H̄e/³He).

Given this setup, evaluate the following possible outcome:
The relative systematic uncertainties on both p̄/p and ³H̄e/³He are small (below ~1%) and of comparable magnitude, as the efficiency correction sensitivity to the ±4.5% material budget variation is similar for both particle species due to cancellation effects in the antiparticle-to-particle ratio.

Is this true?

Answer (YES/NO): NO